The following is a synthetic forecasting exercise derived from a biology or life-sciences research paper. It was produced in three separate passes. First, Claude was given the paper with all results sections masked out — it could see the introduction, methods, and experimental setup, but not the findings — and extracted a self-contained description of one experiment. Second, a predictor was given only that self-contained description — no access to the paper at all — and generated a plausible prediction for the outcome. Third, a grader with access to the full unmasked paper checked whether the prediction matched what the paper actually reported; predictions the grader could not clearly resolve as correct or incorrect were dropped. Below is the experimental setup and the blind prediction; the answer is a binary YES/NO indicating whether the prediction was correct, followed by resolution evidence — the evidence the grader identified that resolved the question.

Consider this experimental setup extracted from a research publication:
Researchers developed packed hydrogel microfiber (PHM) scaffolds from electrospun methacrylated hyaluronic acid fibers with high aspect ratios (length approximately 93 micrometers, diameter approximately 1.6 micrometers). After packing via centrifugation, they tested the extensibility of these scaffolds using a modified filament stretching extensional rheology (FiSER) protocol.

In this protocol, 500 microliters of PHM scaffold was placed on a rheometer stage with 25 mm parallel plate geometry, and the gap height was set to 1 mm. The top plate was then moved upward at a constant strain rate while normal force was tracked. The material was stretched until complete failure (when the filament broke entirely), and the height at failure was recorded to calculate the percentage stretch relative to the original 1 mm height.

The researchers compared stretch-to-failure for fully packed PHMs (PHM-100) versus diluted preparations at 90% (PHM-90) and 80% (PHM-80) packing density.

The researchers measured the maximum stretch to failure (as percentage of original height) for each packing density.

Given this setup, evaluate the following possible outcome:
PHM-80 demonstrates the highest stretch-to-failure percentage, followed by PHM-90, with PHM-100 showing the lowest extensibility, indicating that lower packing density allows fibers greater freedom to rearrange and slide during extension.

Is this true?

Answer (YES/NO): NO